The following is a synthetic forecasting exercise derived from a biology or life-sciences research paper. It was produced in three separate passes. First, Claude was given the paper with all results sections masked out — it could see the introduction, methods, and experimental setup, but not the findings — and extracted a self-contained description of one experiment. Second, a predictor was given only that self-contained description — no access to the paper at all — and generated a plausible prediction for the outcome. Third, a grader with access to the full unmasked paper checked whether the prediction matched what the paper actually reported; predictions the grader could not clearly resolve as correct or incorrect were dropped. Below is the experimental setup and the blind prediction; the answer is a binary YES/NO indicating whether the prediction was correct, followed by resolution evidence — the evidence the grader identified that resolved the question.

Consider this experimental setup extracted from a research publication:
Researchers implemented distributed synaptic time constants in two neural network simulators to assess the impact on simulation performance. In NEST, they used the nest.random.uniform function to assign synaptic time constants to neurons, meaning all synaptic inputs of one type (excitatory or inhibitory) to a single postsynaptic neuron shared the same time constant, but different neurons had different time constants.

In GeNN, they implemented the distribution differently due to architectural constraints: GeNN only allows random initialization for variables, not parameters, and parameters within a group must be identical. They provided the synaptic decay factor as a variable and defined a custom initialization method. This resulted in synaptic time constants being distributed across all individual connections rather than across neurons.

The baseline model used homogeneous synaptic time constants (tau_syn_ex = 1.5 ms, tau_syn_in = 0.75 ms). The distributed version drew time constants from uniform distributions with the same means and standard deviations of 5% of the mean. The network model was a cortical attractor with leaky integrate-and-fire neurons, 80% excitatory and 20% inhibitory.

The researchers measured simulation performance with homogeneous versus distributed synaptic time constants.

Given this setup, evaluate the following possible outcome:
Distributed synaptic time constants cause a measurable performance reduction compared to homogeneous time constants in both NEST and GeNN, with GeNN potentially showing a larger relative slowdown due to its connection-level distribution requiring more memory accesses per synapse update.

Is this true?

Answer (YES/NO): NO